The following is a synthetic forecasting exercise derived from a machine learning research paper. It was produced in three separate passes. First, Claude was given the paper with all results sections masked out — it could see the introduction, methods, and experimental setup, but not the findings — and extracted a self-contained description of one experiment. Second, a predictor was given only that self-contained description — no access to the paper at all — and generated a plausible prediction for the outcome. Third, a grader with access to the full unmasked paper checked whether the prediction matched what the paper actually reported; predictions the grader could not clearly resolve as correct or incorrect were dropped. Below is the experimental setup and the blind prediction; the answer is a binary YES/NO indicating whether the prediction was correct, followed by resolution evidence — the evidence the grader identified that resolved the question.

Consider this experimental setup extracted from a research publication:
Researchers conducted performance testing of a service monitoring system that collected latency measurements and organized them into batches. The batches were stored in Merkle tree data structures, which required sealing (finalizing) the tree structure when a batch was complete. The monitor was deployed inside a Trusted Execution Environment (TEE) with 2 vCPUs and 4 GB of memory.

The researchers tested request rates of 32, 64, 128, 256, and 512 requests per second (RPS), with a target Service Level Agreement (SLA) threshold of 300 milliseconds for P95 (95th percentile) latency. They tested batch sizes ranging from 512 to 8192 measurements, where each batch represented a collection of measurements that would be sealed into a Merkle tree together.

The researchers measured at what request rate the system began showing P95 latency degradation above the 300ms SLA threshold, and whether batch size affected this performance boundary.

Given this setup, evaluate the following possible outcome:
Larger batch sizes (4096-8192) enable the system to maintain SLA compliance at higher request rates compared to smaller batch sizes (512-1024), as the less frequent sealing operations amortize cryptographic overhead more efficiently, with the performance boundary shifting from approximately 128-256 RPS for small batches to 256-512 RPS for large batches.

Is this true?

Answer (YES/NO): NO